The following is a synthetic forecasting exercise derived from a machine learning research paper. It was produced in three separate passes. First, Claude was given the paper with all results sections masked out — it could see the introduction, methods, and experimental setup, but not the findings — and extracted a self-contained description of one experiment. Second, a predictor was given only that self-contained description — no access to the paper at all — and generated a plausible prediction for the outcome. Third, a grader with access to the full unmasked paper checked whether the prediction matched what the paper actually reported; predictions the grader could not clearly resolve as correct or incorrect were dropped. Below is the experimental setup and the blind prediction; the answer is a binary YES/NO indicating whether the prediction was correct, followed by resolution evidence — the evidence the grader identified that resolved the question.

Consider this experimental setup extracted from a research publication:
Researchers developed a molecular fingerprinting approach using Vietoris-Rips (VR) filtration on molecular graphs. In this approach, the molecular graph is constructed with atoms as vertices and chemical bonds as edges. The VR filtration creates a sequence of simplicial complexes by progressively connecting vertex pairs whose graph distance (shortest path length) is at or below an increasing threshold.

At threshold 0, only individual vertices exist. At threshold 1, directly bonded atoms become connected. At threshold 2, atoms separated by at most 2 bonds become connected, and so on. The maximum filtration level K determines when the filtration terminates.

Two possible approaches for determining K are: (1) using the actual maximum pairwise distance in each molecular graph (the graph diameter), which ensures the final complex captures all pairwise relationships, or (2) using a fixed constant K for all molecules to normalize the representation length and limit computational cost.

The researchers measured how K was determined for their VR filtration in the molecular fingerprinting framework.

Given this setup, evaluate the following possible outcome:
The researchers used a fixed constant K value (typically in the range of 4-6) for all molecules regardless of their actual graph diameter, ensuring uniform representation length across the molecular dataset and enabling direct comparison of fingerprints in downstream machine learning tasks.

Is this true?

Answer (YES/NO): NO